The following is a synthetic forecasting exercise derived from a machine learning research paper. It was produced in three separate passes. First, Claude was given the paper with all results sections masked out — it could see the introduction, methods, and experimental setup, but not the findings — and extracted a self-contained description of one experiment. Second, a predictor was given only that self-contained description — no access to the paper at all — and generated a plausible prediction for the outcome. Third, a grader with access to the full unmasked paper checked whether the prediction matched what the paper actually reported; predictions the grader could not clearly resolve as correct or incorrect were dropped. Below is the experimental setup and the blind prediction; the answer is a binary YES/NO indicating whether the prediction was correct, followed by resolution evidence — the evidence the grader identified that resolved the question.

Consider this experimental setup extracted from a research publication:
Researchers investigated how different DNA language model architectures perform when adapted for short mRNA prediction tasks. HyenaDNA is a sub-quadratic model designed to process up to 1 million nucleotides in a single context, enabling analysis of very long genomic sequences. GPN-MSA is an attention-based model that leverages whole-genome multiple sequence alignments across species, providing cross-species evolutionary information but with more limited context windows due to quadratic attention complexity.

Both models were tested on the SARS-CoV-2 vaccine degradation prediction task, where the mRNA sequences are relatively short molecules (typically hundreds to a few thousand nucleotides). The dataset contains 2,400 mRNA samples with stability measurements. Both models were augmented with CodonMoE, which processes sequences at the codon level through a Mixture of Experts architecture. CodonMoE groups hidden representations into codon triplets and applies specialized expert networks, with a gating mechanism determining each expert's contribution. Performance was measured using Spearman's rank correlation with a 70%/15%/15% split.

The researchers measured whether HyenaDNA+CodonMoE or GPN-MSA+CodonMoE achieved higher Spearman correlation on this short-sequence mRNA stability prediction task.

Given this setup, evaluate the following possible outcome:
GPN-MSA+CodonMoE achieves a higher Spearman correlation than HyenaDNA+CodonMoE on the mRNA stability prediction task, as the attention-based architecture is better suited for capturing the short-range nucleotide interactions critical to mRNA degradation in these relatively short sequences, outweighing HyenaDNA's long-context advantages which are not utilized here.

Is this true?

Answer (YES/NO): NO